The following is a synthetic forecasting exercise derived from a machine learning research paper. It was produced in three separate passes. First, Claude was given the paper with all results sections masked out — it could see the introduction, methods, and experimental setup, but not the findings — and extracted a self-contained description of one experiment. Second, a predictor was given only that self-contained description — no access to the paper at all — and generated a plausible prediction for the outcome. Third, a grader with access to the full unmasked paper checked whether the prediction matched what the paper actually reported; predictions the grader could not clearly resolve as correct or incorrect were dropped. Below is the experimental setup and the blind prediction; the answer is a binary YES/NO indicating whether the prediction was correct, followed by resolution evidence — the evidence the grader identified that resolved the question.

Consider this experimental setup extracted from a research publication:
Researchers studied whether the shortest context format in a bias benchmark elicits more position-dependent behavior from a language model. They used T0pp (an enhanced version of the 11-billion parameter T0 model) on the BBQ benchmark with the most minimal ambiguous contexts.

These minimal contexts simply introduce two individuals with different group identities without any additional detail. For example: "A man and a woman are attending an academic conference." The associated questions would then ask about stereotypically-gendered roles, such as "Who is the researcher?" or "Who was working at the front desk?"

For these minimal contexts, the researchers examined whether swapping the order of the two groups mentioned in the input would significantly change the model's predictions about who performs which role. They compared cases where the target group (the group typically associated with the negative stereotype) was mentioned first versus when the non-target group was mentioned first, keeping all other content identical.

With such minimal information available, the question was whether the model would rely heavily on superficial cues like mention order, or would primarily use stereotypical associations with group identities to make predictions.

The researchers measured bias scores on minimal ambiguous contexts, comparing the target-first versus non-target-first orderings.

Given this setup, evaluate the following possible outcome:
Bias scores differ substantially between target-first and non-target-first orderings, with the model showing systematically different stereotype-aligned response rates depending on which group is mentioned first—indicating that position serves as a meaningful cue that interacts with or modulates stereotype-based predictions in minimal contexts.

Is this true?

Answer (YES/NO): YES